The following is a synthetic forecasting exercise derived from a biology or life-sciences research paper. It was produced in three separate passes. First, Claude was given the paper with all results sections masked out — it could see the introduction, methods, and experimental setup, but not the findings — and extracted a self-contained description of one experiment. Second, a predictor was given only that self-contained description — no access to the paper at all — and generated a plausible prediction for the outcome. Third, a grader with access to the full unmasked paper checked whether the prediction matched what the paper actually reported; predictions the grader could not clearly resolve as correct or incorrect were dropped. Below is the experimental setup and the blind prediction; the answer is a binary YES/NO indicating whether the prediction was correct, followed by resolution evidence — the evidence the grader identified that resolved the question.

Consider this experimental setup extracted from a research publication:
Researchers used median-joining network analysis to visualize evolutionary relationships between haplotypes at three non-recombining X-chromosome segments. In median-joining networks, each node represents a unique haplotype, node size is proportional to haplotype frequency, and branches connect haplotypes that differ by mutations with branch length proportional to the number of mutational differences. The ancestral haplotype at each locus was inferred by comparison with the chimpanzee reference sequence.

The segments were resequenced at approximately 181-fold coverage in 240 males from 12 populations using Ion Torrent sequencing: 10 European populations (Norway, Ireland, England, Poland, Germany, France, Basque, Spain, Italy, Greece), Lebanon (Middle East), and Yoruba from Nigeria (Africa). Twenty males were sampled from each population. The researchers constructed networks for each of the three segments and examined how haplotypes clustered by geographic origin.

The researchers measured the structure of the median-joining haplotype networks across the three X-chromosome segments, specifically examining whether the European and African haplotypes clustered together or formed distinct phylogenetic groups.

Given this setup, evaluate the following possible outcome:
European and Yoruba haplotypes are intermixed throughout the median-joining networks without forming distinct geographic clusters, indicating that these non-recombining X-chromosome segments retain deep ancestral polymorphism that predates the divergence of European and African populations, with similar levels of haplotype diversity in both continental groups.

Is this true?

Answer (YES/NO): NO